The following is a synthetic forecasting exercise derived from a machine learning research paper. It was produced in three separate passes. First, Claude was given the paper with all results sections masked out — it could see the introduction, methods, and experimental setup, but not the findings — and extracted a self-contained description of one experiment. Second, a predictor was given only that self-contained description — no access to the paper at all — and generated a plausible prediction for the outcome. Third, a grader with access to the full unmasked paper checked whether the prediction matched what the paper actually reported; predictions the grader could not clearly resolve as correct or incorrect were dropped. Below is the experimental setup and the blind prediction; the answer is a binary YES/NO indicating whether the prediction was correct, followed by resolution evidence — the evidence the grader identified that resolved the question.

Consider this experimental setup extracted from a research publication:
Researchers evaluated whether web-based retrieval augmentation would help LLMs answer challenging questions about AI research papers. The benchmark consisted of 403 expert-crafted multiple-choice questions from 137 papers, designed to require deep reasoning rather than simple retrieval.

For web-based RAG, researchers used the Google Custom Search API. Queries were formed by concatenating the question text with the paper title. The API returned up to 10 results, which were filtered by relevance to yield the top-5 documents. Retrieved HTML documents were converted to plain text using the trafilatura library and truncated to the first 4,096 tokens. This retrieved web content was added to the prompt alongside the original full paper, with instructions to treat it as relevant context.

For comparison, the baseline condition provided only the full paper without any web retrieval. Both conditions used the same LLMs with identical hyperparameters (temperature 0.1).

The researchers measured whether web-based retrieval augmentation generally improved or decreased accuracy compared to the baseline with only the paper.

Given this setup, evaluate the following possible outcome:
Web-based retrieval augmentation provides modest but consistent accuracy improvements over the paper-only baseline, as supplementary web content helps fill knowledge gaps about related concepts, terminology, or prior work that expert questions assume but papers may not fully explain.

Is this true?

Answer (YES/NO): NO